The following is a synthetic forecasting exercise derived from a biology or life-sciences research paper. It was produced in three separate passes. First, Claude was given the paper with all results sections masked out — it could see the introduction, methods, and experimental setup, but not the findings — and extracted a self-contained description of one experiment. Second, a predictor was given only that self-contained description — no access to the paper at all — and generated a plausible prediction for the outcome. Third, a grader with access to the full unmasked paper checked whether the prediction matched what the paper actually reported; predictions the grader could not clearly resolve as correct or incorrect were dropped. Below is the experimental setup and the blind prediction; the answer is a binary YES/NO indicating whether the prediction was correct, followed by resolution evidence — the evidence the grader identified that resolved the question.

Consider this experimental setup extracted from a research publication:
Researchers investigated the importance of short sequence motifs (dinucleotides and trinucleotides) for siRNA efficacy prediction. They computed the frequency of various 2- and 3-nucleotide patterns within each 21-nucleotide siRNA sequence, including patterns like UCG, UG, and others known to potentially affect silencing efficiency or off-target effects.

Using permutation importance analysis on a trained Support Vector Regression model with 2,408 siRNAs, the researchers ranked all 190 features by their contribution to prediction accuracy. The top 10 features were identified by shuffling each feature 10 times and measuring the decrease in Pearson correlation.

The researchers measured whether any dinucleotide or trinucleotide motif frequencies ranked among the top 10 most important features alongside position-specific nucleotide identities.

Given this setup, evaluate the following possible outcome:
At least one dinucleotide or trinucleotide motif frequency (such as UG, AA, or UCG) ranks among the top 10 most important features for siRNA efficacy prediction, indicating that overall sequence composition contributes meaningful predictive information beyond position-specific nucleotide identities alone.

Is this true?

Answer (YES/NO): YES